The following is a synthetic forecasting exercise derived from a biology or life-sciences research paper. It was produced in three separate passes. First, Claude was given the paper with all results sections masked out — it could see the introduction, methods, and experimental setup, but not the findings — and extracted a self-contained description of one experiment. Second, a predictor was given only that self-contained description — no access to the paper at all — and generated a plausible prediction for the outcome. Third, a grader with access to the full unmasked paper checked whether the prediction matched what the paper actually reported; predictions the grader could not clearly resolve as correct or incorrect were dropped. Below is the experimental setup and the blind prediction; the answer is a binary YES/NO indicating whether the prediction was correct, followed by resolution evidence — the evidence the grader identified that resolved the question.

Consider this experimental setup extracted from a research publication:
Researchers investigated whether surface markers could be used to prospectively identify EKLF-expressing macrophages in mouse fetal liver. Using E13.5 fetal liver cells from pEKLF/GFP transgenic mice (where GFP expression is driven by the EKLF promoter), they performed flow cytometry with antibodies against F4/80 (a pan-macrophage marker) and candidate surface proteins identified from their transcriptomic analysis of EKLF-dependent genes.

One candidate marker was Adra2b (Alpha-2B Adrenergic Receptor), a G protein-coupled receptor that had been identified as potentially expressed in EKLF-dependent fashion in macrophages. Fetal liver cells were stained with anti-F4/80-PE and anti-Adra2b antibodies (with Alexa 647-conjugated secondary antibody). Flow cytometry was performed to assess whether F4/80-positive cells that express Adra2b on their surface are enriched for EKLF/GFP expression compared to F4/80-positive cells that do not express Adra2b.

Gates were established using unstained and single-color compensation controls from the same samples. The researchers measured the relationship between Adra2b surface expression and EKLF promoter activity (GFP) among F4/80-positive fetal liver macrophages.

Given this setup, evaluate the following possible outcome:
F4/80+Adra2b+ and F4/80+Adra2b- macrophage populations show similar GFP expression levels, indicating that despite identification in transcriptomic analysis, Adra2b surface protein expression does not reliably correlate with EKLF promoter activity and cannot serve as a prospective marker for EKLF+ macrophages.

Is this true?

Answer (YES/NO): NO